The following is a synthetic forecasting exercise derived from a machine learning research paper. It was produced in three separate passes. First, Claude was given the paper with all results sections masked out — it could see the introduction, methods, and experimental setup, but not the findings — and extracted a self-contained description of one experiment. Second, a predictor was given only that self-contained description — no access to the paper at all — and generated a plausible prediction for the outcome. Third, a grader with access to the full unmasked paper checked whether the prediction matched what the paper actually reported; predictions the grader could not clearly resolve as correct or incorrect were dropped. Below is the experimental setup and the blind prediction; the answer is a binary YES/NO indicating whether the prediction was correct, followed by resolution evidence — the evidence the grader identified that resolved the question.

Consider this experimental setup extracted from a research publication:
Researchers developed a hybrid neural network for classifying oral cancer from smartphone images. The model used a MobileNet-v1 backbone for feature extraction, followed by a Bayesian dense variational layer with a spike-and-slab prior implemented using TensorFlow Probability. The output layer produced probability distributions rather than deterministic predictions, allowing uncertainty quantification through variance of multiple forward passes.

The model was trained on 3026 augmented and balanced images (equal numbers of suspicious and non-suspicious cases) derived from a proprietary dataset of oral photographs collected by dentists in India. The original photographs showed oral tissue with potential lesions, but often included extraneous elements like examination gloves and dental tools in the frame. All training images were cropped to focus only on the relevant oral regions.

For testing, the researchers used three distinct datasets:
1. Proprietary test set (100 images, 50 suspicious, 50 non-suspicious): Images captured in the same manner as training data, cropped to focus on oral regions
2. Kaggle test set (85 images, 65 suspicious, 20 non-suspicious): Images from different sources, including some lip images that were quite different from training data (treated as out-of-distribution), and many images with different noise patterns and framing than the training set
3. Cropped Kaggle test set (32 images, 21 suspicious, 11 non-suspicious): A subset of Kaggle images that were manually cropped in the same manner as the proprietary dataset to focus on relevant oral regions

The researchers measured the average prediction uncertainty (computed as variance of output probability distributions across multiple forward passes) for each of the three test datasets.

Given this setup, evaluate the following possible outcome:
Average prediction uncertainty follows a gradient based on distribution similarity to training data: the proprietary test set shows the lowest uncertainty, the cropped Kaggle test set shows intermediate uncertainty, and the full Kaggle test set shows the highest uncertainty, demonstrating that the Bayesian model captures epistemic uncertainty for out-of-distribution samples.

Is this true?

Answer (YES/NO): NO